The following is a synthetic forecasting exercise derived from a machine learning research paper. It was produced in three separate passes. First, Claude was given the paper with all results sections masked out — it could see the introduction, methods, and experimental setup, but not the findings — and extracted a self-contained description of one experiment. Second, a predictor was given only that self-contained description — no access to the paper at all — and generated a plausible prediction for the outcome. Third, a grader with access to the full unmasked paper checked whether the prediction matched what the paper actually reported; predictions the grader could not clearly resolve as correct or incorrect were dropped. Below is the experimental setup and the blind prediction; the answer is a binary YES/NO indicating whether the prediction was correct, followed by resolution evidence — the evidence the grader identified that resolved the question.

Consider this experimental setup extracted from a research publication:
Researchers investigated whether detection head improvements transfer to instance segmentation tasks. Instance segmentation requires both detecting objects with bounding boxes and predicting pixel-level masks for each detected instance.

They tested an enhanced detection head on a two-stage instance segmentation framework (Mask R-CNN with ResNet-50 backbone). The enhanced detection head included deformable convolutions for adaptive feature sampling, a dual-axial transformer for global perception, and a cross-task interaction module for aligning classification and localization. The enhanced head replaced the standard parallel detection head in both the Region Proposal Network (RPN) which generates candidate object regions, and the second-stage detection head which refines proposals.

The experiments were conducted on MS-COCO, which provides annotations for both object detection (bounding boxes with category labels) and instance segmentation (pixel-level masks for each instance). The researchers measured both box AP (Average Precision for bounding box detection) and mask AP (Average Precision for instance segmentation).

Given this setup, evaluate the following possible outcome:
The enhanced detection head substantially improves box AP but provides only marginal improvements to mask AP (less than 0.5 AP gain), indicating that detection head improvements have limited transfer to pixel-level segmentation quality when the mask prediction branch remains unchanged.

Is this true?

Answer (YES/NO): NO